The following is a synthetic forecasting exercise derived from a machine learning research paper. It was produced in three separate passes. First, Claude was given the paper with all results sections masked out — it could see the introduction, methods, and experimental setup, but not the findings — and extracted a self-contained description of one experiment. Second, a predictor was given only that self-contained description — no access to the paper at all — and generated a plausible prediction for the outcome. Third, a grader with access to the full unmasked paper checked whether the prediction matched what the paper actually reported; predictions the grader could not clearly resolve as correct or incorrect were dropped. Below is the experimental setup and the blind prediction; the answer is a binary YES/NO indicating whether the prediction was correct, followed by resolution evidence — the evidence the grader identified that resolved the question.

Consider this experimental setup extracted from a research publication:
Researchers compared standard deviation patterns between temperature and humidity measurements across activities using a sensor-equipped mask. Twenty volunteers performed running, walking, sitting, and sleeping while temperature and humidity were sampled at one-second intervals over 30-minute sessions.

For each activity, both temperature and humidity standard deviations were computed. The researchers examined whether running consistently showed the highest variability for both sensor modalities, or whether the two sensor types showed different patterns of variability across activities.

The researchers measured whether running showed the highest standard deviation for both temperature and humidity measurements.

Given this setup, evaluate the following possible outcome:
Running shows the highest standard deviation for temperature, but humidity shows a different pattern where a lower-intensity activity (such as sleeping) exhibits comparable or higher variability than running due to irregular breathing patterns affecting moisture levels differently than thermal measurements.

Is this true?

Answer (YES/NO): NO